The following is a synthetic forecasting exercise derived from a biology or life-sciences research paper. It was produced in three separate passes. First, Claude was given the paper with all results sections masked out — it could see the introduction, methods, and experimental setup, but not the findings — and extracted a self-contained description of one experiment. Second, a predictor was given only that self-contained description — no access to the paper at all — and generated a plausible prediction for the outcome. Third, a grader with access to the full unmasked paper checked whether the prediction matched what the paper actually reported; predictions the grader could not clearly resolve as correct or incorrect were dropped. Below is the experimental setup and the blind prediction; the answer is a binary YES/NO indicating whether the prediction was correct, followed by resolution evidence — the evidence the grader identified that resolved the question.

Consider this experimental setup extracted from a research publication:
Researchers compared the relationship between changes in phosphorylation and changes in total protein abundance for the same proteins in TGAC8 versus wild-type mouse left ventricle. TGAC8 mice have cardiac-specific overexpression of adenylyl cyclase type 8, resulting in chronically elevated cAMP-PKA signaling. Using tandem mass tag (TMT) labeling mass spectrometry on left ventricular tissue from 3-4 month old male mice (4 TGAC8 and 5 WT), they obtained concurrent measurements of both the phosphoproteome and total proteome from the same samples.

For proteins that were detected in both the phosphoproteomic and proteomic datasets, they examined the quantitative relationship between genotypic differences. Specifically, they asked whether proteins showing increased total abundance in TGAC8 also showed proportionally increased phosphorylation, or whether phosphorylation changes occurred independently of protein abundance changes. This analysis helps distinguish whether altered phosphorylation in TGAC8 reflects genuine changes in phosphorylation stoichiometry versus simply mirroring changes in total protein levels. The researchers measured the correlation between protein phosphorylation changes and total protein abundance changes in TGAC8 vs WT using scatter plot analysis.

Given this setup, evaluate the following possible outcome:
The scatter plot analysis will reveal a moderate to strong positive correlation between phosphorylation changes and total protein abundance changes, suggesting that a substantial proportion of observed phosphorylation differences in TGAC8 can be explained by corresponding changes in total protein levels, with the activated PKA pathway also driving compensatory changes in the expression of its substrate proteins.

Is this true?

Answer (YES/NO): NO